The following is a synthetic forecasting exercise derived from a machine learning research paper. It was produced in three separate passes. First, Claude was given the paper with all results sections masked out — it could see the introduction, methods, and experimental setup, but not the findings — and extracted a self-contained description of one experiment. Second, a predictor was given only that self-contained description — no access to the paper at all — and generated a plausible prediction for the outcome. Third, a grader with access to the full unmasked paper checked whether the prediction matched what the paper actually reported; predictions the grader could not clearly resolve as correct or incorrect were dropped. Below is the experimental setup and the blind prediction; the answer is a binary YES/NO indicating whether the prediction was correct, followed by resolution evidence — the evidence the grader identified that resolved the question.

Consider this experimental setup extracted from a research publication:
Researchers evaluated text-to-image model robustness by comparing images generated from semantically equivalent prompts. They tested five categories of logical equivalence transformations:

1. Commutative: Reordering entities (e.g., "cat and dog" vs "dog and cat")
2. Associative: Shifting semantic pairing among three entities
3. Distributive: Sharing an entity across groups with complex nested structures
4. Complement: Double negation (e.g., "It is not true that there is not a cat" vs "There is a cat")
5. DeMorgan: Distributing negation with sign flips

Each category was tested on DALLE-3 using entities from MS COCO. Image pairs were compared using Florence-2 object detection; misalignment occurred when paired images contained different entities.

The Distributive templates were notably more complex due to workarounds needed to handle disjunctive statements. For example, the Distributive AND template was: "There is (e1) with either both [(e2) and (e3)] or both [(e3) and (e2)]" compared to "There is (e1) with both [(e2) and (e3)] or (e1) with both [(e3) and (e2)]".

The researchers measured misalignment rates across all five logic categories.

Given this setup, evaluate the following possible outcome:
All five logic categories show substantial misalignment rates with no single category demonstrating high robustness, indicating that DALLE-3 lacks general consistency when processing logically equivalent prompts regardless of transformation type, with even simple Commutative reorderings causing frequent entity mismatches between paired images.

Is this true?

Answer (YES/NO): YES